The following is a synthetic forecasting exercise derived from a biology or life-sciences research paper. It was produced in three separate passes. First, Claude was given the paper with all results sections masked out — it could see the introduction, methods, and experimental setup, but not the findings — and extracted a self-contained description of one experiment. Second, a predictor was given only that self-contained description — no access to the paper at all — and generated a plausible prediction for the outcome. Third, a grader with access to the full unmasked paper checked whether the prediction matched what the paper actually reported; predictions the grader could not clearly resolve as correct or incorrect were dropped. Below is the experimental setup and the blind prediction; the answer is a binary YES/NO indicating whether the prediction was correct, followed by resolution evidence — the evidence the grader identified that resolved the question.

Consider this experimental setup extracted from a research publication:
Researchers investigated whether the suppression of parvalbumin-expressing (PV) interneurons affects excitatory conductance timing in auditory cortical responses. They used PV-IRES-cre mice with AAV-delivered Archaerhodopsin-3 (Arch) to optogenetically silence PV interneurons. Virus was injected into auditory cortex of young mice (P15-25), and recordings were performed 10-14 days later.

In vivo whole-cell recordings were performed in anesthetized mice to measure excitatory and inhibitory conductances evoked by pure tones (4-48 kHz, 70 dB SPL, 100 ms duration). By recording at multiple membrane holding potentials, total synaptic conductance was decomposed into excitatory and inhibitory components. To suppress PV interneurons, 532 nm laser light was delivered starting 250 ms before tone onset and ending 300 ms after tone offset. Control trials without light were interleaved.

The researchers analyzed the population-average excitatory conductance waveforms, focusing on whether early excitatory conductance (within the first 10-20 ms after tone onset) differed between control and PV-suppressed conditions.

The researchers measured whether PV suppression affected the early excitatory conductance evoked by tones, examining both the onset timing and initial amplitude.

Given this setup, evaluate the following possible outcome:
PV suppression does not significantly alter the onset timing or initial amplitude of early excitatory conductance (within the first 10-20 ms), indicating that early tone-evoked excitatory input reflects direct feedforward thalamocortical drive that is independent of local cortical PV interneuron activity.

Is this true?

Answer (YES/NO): YES